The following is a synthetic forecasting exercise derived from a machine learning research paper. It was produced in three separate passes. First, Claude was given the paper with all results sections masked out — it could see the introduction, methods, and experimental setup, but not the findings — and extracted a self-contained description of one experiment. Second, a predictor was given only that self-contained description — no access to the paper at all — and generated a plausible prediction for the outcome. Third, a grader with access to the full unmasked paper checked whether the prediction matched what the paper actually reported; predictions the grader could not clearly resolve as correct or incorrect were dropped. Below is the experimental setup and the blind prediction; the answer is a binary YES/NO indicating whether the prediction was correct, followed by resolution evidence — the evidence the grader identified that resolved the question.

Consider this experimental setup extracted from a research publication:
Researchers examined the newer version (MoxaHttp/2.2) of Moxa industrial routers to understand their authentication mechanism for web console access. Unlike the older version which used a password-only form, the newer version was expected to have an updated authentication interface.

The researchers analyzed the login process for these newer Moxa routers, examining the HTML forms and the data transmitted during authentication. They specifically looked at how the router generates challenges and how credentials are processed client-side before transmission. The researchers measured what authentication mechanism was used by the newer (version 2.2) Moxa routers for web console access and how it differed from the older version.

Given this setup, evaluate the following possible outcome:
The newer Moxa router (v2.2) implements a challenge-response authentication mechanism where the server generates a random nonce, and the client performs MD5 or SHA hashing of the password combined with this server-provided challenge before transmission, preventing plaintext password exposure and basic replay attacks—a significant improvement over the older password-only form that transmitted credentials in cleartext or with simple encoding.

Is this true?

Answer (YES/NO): NO